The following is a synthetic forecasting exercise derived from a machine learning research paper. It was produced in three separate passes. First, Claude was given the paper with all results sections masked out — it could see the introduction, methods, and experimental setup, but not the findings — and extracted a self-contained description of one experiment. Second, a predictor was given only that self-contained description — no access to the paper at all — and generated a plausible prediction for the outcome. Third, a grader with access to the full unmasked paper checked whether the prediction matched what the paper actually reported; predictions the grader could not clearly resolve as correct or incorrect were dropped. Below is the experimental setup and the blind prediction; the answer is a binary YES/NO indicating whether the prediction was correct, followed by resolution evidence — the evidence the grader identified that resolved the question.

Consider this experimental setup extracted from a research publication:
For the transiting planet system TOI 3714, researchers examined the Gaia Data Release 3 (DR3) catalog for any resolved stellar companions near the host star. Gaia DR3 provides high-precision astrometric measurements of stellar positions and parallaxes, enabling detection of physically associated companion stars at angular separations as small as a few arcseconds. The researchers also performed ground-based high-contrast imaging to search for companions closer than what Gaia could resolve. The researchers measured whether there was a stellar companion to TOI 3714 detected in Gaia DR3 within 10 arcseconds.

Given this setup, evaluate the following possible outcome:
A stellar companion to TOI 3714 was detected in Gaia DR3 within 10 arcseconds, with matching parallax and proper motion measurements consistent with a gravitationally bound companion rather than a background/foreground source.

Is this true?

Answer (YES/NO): NO